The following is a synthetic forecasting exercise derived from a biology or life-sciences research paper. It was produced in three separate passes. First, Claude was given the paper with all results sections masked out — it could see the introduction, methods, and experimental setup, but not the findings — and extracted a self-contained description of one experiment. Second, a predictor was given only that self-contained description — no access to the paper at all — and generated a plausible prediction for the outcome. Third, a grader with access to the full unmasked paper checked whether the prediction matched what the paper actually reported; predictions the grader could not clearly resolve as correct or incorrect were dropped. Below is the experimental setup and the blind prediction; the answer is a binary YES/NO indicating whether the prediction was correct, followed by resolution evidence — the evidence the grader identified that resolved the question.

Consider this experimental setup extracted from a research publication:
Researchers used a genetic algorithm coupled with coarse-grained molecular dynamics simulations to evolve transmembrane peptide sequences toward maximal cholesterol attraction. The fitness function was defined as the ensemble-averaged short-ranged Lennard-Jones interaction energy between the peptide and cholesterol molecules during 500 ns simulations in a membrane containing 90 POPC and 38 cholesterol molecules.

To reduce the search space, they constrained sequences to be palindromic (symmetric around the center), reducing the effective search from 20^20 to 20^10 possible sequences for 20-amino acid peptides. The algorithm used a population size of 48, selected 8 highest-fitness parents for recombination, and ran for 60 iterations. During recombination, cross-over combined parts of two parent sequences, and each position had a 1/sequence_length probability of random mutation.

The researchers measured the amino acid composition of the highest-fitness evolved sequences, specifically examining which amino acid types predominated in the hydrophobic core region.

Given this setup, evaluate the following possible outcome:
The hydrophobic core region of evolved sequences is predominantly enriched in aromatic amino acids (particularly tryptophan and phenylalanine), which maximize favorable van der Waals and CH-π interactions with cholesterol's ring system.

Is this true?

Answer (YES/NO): NO